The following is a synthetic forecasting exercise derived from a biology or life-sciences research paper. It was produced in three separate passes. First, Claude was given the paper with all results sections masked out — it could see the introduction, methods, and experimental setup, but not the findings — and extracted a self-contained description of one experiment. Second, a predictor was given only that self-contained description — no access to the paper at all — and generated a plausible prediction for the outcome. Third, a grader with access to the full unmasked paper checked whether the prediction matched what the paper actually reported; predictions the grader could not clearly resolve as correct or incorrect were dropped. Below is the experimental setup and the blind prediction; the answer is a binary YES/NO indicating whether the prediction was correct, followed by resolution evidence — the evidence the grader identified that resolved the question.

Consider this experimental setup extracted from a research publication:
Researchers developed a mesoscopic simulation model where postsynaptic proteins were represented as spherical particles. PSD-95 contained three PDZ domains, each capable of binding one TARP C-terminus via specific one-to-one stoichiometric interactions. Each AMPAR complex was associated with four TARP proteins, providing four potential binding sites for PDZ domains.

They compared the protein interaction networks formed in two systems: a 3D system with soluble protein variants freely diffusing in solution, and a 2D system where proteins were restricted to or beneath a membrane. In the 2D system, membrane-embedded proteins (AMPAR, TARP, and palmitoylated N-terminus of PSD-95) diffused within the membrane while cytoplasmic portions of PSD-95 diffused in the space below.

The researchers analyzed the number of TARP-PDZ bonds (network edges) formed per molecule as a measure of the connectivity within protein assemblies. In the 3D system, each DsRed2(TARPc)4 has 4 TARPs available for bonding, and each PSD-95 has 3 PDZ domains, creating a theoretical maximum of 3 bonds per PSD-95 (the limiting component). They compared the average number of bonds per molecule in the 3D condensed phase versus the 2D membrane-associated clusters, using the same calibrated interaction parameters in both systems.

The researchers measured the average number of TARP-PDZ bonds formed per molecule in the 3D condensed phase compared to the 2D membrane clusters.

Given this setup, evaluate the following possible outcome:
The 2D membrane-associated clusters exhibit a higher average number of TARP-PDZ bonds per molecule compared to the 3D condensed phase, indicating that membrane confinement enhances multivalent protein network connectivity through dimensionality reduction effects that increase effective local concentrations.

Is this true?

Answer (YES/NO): NO